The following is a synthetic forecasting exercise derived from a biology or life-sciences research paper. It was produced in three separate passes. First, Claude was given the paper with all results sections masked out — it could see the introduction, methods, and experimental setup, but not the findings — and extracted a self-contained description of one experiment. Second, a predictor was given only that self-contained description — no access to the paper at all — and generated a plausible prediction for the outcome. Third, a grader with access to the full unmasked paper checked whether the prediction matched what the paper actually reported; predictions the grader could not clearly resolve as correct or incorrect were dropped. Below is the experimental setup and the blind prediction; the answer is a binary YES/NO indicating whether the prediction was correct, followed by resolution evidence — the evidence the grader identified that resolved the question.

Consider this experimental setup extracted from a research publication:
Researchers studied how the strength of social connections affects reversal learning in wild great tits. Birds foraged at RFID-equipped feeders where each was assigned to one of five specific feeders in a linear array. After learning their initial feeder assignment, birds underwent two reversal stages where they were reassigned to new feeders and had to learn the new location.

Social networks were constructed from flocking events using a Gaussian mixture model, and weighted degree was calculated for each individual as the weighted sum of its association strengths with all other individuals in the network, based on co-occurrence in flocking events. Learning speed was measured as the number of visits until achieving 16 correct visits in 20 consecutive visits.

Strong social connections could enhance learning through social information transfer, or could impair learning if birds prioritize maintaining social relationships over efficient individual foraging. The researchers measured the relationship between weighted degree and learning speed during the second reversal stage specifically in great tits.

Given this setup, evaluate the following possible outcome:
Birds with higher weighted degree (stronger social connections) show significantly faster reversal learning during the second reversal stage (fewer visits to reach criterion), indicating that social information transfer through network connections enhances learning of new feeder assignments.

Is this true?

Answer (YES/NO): NO